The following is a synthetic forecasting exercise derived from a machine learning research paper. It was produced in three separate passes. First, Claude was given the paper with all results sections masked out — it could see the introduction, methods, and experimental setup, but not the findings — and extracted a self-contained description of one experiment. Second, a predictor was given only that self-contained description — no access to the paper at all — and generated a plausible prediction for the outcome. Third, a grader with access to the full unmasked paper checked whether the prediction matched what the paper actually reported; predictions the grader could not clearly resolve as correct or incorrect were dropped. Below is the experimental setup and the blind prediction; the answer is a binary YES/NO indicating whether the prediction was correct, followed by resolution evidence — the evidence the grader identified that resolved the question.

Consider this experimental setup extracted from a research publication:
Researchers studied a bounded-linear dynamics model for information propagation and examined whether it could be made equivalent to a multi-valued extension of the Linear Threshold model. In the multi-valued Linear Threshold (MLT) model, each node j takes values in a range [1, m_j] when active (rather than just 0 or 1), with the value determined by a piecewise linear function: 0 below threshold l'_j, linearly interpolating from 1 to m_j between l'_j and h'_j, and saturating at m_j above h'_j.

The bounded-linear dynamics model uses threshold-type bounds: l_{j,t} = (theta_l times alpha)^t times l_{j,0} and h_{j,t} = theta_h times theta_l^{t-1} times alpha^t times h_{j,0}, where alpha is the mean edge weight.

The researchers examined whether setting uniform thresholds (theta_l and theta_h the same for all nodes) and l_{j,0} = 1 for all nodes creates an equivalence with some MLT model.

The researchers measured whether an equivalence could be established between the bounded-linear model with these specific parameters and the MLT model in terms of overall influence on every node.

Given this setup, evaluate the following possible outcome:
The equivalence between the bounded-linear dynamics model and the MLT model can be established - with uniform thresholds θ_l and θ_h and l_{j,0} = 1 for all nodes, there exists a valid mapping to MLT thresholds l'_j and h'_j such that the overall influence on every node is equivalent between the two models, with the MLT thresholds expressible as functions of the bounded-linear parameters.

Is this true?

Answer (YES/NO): YES